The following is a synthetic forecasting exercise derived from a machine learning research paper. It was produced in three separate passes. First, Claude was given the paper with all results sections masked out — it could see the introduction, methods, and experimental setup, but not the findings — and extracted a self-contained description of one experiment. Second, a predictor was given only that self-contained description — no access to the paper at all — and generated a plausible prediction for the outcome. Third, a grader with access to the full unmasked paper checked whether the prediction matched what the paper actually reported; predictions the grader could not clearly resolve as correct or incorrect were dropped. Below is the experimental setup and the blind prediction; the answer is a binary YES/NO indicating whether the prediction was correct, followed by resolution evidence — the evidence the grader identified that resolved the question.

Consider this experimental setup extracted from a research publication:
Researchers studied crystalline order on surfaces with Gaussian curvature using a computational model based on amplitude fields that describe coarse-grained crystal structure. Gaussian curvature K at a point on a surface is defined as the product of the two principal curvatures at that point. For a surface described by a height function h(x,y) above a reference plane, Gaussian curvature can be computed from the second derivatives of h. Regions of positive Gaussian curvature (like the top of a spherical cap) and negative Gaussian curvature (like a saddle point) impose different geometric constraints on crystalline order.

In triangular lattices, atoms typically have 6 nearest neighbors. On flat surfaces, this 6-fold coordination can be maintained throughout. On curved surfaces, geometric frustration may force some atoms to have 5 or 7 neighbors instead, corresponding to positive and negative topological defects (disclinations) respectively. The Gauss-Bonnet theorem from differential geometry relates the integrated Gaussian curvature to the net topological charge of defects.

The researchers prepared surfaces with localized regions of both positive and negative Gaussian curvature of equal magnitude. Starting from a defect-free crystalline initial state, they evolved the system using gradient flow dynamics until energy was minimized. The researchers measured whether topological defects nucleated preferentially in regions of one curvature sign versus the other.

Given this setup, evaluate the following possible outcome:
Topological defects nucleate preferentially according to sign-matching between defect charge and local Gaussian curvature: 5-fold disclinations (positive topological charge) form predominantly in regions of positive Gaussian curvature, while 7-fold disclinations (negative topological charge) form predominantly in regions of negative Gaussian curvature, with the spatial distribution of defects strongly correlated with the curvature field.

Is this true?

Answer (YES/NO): NO